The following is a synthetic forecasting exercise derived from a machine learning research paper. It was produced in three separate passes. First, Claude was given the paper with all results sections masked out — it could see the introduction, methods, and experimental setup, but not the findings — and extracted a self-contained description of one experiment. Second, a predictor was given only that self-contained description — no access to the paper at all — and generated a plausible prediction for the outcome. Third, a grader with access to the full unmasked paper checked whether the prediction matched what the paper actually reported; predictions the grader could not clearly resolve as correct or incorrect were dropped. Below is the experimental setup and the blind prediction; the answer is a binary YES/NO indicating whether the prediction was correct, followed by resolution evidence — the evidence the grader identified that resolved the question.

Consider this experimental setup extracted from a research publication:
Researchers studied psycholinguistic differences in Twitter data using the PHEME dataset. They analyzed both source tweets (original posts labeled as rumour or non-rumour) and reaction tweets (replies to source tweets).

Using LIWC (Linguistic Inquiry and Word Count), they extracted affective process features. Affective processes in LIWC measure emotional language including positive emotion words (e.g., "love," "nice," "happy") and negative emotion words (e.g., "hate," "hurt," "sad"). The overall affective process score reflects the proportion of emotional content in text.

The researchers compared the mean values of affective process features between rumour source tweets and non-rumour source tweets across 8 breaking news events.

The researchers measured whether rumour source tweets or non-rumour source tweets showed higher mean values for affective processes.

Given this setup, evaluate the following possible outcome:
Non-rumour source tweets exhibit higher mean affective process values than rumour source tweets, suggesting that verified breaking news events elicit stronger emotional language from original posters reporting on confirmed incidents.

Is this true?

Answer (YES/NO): YES